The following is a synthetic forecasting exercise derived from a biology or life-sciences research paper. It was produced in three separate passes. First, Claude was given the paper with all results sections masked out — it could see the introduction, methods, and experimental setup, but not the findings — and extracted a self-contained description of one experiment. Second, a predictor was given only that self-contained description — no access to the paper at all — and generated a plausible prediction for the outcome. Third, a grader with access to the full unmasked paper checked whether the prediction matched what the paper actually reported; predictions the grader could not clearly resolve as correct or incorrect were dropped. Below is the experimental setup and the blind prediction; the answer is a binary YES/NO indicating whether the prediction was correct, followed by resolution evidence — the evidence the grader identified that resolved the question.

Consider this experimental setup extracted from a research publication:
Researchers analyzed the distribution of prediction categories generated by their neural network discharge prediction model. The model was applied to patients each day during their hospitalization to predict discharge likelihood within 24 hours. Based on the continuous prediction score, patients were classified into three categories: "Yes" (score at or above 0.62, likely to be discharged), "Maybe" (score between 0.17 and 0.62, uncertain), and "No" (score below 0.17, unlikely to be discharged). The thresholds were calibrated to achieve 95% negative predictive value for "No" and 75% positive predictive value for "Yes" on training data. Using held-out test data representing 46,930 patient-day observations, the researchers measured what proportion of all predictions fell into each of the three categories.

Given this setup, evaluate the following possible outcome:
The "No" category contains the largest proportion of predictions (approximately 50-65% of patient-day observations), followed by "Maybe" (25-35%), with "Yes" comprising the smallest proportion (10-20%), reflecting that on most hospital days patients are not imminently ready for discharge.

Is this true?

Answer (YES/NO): NO